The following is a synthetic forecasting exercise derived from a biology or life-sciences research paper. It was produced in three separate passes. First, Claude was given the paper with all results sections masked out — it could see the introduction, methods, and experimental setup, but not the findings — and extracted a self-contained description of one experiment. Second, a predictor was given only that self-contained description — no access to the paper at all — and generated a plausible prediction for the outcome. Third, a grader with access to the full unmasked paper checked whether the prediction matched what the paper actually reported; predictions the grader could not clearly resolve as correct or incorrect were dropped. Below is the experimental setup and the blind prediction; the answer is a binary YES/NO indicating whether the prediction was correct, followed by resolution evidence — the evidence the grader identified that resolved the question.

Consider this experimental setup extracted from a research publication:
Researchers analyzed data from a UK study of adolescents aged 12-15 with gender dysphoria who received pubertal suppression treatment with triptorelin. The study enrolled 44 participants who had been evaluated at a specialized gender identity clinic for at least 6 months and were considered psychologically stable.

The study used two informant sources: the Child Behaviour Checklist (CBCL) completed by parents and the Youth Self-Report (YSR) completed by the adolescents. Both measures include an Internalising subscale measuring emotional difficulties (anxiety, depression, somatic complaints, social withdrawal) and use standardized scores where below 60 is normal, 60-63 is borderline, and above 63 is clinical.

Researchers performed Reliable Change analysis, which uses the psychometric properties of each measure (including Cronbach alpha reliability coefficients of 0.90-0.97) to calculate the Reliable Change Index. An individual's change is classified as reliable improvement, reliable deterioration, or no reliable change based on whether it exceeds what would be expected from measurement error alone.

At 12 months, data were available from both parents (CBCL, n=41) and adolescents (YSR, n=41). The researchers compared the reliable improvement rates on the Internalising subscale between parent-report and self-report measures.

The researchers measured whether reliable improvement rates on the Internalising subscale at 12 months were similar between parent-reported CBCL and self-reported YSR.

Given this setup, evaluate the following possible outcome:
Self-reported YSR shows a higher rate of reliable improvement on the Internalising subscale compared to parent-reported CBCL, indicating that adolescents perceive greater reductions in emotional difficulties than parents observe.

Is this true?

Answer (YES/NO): NO